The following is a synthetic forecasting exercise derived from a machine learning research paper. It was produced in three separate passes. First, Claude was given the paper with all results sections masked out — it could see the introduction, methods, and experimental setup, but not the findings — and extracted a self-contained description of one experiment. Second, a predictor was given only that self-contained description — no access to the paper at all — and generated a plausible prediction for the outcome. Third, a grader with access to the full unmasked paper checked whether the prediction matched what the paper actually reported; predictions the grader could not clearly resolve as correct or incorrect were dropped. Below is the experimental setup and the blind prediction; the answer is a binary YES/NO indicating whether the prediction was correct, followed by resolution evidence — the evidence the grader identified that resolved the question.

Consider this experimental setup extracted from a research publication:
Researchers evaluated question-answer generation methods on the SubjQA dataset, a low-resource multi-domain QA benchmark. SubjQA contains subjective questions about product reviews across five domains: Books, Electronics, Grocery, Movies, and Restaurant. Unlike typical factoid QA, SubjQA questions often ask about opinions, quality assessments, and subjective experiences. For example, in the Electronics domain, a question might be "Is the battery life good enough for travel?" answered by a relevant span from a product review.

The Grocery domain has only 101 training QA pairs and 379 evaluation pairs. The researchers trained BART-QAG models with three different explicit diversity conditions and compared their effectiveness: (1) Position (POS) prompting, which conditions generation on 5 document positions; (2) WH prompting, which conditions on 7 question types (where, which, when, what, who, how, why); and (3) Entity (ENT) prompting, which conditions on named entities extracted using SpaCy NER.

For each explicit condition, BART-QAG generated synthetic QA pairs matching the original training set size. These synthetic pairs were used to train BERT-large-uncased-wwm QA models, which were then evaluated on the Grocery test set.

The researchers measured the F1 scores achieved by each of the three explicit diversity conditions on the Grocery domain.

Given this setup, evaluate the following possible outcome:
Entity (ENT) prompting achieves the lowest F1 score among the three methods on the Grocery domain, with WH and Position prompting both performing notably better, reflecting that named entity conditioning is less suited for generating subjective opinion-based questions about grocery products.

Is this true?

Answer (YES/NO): NO